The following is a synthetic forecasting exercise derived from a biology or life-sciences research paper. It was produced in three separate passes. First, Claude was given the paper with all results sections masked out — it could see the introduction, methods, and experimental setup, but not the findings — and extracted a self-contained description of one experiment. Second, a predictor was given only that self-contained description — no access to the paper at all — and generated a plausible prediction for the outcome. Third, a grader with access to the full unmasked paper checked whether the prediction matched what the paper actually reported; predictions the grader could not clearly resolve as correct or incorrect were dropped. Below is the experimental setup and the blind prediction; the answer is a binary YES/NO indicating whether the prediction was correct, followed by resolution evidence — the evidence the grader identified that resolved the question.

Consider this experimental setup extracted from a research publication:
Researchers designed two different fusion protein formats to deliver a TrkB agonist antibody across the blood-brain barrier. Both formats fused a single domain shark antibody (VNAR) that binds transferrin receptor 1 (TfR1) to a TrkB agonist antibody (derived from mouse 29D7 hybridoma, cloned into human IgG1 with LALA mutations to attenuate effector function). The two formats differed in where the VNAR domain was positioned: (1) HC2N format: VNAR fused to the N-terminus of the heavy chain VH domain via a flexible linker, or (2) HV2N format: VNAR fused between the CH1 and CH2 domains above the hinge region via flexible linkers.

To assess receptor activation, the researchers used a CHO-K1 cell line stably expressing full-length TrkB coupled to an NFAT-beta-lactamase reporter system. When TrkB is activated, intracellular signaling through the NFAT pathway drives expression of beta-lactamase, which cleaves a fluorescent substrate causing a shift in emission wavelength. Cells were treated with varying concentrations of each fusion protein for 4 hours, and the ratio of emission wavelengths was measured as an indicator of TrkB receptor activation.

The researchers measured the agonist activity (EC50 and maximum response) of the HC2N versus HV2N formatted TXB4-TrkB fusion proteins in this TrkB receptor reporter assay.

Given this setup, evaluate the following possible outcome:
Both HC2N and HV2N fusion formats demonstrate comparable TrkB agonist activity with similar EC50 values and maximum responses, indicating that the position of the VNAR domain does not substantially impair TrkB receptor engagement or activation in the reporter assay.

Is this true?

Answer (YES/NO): NO